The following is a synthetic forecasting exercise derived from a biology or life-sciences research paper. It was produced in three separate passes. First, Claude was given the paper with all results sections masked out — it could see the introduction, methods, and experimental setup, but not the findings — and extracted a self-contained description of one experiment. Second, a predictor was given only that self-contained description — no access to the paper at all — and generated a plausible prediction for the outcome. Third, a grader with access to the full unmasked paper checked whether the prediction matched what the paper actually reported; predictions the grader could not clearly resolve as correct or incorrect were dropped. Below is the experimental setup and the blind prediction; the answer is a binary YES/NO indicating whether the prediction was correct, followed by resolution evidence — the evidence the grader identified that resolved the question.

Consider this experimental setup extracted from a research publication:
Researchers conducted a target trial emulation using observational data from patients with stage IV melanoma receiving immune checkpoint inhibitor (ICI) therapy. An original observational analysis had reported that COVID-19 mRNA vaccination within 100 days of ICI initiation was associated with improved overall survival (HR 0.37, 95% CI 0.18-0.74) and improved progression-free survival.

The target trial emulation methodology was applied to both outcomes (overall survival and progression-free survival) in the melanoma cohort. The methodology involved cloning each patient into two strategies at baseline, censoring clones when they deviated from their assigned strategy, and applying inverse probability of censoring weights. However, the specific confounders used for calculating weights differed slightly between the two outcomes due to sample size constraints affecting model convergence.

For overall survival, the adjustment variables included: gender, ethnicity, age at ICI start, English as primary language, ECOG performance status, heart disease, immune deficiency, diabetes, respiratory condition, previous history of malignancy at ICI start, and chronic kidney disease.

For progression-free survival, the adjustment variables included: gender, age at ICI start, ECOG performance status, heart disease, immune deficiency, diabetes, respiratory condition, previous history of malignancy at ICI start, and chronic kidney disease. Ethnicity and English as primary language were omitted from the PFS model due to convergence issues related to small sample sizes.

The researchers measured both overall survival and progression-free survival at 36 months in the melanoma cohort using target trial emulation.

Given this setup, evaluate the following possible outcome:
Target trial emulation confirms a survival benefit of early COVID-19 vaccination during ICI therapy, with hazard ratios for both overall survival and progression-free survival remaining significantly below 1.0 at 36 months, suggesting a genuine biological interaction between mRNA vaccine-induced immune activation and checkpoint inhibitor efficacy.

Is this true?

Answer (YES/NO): NO